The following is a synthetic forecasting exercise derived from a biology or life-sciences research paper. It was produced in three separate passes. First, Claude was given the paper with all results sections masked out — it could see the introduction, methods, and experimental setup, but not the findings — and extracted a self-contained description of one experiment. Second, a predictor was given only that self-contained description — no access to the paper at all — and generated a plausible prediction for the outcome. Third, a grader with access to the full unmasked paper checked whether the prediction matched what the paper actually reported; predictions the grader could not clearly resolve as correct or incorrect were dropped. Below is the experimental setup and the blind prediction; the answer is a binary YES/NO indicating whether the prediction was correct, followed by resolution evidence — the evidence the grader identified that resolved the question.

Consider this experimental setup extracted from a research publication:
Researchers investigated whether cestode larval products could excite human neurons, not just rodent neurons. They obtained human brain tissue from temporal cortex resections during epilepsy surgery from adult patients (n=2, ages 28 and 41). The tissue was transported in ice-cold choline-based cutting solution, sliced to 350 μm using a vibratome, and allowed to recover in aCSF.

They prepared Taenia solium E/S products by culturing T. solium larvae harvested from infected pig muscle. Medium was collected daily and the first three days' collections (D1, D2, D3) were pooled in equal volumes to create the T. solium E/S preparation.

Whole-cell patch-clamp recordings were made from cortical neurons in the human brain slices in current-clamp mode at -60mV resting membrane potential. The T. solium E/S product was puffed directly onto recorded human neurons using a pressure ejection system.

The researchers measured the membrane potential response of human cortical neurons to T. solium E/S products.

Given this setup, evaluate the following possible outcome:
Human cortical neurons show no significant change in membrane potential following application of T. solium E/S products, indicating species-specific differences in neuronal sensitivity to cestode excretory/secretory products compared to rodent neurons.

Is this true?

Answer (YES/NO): NO